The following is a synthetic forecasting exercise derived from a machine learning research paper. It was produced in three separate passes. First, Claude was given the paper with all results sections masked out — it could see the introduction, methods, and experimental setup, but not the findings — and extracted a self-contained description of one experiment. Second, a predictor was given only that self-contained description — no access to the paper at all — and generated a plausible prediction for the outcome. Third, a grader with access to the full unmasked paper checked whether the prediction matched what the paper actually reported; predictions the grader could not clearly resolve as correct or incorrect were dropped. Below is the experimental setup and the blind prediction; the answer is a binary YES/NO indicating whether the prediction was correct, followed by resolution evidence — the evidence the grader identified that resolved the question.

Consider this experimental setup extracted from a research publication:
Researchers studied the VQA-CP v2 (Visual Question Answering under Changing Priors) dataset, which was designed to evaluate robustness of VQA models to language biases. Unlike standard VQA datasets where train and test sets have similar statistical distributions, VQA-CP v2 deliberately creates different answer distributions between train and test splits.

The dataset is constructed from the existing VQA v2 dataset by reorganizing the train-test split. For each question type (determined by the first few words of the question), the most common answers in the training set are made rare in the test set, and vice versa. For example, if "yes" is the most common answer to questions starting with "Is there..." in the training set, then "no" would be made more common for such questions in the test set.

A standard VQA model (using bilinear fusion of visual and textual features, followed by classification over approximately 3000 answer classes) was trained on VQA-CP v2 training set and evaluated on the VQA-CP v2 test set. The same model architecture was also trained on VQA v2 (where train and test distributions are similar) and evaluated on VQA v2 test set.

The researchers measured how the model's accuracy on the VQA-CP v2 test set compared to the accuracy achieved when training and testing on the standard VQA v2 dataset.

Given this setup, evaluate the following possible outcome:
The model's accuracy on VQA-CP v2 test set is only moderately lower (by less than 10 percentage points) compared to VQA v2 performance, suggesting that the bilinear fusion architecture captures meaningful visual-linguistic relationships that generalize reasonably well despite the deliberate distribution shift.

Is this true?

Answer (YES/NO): NO